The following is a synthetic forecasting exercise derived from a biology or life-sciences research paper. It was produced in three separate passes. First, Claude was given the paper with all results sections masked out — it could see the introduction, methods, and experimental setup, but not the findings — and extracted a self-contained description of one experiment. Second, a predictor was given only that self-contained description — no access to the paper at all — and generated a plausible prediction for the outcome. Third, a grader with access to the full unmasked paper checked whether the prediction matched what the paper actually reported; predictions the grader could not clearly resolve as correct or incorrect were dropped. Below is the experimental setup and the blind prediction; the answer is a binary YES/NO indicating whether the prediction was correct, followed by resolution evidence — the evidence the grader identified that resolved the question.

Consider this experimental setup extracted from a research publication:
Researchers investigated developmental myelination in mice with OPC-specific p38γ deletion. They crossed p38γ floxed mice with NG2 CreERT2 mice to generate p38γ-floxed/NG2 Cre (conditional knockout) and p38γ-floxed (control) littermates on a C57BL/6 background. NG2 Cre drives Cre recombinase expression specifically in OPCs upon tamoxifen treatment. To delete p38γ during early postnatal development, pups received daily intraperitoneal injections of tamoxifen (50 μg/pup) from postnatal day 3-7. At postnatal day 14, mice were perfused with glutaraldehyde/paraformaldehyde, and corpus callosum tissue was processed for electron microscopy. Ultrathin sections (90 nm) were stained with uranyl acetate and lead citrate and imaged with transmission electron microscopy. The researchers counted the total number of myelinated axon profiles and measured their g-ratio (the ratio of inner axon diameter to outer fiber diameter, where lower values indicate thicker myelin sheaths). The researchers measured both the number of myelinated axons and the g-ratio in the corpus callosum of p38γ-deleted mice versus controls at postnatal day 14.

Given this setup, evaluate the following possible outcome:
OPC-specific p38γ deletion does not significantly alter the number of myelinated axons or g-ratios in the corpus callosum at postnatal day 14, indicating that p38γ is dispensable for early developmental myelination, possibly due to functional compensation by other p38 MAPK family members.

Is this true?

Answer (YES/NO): NO